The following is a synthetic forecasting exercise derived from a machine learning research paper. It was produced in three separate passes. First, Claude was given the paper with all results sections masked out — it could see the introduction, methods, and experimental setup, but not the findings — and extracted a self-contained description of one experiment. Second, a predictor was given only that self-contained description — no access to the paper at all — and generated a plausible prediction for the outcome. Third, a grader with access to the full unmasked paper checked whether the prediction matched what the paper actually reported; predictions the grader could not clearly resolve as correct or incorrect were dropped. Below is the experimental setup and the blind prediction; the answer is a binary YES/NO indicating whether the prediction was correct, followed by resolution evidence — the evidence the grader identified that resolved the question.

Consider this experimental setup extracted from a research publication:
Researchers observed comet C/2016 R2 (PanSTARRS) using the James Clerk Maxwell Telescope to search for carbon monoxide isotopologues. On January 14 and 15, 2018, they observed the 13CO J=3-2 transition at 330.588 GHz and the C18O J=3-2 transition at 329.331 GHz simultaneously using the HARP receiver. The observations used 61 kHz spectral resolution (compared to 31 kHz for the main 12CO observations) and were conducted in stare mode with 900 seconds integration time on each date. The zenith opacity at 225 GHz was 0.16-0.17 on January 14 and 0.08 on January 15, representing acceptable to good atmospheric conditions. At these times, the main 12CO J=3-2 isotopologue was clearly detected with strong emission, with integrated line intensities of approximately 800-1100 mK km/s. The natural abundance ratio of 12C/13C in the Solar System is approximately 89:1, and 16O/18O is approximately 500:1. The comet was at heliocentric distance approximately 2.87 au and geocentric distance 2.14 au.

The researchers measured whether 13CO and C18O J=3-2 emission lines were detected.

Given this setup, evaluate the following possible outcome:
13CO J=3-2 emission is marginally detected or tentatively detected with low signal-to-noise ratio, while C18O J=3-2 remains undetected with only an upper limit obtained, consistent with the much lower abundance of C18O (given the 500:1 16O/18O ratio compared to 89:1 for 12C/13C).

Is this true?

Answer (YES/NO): NO